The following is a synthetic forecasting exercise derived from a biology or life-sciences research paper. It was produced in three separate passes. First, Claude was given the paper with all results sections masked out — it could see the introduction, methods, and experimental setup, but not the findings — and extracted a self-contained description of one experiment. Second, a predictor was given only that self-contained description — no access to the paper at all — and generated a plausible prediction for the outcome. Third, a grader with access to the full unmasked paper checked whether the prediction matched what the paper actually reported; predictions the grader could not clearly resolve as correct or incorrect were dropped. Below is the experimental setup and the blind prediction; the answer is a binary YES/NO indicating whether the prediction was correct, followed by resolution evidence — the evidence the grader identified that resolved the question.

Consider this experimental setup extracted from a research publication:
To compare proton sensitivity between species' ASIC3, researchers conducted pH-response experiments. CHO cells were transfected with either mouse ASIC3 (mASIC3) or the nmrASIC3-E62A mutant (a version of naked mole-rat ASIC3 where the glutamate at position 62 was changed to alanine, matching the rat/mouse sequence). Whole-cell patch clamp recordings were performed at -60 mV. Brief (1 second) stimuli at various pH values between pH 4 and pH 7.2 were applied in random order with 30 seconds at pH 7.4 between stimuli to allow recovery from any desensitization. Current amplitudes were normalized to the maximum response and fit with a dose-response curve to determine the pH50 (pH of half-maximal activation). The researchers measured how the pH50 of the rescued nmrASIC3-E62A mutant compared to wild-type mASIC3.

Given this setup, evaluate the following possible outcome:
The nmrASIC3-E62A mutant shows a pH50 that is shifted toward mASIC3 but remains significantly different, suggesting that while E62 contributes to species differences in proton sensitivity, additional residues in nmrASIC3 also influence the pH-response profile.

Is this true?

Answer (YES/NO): NO